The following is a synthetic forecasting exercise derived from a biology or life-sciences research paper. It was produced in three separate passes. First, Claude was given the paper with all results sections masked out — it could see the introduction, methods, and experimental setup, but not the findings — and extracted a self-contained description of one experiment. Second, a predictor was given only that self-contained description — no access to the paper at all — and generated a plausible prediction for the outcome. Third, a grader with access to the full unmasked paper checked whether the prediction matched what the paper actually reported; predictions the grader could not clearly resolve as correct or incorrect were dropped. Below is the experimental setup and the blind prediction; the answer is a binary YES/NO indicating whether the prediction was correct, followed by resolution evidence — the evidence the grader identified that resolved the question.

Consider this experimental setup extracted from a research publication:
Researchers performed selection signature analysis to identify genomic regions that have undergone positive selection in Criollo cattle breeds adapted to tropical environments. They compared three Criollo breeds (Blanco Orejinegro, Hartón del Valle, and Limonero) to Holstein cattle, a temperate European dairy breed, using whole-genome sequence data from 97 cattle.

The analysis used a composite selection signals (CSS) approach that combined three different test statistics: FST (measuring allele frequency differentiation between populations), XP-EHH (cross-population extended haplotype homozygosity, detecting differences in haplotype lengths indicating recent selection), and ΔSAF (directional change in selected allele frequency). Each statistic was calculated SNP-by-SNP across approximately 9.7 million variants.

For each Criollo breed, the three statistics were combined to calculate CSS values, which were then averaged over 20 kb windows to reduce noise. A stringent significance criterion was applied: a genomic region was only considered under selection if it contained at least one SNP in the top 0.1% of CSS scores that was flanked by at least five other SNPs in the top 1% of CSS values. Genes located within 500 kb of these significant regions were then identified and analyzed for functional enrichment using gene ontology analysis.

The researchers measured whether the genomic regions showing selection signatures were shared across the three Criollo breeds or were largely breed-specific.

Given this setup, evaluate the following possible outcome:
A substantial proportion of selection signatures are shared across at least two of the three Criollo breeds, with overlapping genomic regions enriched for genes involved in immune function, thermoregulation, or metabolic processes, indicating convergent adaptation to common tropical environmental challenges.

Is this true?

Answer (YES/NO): YES